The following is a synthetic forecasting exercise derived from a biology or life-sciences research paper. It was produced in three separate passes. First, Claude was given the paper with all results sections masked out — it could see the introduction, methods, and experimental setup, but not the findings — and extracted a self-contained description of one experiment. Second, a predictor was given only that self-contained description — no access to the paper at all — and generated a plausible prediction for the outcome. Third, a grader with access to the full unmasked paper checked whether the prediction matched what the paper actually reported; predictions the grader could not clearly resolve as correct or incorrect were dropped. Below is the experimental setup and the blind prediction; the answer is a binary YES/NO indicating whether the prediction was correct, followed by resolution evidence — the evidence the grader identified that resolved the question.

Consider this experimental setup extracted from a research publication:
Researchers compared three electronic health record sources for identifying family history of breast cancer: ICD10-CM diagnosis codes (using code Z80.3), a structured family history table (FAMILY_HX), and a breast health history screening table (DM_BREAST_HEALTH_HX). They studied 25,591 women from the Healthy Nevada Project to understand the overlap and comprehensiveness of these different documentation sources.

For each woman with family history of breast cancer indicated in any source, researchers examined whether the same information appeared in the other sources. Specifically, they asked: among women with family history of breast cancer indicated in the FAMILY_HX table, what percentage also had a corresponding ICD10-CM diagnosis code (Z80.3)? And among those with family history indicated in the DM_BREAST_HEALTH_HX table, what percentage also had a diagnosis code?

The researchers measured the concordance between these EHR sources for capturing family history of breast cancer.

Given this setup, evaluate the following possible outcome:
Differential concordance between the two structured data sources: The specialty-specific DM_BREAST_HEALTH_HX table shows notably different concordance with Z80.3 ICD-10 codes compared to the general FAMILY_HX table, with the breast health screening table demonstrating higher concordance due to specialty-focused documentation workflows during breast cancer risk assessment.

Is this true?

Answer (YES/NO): YES